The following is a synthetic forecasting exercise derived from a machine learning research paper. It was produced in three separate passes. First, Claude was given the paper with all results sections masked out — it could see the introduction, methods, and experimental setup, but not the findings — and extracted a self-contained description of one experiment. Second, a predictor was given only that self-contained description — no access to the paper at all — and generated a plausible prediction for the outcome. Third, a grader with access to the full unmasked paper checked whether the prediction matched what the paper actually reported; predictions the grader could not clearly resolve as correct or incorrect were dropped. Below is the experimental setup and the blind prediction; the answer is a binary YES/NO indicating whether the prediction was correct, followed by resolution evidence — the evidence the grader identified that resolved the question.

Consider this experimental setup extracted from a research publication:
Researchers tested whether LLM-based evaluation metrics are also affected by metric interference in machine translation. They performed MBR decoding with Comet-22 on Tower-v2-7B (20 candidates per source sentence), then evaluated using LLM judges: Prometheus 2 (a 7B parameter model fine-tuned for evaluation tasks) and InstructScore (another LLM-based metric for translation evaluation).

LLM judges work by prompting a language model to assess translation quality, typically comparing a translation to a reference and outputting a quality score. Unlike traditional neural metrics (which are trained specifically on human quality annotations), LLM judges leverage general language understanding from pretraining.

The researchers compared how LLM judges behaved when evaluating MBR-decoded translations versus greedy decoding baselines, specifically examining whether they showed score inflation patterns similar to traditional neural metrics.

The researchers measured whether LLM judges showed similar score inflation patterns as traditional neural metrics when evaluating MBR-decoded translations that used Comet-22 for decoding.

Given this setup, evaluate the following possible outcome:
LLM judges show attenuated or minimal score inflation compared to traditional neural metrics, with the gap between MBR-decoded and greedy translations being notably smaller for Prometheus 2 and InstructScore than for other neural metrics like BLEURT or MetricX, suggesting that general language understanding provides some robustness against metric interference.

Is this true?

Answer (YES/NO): NO